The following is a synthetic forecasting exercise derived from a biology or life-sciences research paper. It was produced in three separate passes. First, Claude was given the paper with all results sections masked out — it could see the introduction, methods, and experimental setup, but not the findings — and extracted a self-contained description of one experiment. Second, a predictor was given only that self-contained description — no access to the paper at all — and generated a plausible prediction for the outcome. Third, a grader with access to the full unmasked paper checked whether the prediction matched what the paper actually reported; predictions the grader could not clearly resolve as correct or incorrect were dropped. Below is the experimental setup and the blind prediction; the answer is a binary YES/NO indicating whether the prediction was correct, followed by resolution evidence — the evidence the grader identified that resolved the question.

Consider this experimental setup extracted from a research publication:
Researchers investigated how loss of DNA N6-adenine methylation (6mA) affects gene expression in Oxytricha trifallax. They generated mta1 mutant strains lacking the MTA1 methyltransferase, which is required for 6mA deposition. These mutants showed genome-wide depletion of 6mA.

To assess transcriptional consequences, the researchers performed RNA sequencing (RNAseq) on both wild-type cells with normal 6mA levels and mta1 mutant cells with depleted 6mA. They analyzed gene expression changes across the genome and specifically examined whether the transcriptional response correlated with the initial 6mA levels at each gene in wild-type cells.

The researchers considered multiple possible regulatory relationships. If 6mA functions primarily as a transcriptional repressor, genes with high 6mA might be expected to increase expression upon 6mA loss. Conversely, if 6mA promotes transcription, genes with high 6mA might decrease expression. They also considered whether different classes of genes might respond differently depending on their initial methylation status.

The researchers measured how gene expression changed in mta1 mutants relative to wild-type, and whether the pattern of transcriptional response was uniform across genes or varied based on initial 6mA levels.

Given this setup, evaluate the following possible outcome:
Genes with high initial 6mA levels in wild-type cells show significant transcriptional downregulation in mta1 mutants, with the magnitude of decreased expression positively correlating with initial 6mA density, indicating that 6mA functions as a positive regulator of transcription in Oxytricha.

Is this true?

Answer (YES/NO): NO